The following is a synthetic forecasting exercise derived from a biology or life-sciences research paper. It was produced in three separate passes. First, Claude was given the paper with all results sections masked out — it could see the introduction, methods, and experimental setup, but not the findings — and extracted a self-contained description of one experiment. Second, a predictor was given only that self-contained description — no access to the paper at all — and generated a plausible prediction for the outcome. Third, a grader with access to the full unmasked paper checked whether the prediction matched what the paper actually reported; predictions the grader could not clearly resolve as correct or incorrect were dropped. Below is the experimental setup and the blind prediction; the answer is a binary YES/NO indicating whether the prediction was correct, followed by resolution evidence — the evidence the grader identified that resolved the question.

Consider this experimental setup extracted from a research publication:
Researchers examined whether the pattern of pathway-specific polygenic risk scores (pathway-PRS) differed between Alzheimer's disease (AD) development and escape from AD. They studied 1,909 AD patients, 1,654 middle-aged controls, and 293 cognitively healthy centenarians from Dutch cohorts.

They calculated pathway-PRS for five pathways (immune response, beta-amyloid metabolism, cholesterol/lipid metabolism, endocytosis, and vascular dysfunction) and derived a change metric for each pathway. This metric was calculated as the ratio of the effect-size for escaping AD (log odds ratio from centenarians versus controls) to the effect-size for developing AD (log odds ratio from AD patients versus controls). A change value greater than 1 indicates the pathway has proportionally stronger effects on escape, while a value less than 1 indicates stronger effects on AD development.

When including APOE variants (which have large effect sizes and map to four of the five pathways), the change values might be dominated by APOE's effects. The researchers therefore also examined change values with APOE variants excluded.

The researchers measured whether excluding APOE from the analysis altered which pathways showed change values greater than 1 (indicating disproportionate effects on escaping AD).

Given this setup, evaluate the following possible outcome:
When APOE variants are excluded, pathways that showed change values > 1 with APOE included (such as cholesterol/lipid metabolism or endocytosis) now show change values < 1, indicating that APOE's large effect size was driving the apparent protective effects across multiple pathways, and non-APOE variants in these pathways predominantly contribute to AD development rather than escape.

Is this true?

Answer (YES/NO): NO